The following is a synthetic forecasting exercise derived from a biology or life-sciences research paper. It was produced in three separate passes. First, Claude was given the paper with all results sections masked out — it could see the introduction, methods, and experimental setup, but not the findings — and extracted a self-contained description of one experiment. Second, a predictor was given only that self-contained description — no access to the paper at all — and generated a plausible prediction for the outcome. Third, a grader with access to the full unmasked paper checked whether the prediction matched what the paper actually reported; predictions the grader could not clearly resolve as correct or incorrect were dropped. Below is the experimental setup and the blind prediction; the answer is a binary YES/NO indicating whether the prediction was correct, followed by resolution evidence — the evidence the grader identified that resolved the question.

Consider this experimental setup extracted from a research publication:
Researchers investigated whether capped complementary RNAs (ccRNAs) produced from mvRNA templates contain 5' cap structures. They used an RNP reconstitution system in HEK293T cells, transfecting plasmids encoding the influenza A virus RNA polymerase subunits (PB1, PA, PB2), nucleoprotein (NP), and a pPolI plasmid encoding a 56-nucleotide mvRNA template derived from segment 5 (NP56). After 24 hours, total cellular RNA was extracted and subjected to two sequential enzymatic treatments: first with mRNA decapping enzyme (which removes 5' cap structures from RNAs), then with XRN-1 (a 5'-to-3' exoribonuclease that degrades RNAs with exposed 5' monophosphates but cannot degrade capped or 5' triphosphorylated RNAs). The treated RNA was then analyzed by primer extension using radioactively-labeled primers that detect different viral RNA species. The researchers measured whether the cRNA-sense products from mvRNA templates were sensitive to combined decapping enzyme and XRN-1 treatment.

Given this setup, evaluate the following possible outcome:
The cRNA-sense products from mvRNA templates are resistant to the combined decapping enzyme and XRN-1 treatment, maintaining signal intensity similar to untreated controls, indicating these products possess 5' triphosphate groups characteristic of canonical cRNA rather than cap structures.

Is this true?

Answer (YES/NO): NO